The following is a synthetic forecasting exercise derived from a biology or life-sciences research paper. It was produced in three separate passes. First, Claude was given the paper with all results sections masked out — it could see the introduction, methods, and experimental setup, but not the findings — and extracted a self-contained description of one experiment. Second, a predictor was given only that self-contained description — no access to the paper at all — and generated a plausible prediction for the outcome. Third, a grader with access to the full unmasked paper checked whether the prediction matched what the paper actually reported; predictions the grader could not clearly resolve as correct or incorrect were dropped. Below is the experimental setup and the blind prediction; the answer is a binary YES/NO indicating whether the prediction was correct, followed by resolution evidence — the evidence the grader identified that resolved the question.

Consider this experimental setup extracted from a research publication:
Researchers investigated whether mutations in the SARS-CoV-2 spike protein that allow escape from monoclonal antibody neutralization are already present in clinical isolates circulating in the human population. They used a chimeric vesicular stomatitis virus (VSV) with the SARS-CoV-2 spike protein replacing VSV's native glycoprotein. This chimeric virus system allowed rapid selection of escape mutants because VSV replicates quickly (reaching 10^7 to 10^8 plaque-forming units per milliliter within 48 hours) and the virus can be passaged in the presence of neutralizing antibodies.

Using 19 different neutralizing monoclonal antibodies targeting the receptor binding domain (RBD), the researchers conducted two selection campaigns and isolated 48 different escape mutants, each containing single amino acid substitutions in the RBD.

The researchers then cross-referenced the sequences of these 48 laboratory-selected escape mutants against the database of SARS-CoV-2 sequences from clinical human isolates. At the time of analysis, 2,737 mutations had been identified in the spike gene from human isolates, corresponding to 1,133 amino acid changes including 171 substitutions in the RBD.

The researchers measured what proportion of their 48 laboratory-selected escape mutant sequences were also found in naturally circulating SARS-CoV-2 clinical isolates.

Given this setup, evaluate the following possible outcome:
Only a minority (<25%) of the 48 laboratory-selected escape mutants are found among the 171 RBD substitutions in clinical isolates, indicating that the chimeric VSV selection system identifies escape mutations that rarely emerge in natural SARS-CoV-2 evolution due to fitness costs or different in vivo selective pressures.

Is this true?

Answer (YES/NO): NO